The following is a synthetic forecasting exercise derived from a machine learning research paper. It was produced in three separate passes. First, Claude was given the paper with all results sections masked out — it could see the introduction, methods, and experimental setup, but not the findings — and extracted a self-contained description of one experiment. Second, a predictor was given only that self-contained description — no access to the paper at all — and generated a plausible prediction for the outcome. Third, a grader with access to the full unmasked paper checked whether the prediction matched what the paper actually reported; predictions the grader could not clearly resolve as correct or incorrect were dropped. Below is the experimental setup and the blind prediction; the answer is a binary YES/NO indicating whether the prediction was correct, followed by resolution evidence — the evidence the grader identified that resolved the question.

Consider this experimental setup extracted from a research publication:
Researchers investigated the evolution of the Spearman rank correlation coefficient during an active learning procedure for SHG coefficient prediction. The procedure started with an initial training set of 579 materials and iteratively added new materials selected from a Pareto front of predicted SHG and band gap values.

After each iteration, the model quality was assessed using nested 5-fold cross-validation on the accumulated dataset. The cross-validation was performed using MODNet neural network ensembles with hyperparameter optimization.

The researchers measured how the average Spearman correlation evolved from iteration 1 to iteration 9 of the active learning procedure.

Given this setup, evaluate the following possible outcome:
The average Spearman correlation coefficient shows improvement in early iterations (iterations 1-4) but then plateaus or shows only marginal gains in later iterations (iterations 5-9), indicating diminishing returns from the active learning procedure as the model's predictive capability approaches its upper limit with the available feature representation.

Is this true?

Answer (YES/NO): NO